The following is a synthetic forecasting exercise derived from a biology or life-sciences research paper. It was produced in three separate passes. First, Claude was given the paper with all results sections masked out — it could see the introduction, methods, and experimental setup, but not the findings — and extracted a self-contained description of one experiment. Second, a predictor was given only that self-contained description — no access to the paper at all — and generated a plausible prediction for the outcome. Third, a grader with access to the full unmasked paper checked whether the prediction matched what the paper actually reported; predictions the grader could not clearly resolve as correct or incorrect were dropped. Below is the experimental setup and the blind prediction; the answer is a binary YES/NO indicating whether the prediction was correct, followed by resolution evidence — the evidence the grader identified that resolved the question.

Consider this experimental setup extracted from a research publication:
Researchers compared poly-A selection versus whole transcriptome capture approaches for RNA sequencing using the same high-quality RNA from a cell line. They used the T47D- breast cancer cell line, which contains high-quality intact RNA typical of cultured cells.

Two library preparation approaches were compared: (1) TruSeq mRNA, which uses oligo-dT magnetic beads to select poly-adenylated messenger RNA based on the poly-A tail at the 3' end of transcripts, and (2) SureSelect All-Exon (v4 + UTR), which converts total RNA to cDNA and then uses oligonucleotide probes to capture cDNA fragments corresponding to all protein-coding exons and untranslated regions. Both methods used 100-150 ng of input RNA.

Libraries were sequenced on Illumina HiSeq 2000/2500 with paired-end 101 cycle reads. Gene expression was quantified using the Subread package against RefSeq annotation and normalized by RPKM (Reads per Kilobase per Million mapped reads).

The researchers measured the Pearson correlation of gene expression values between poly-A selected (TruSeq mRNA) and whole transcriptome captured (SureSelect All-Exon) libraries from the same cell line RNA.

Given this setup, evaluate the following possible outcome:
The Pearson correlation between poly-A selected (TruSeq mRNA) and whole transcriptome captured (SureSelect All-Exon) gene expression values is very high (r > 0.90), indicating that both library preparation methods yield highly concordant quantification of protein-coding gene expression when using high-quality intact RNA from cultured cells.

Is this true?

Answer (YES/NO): YES